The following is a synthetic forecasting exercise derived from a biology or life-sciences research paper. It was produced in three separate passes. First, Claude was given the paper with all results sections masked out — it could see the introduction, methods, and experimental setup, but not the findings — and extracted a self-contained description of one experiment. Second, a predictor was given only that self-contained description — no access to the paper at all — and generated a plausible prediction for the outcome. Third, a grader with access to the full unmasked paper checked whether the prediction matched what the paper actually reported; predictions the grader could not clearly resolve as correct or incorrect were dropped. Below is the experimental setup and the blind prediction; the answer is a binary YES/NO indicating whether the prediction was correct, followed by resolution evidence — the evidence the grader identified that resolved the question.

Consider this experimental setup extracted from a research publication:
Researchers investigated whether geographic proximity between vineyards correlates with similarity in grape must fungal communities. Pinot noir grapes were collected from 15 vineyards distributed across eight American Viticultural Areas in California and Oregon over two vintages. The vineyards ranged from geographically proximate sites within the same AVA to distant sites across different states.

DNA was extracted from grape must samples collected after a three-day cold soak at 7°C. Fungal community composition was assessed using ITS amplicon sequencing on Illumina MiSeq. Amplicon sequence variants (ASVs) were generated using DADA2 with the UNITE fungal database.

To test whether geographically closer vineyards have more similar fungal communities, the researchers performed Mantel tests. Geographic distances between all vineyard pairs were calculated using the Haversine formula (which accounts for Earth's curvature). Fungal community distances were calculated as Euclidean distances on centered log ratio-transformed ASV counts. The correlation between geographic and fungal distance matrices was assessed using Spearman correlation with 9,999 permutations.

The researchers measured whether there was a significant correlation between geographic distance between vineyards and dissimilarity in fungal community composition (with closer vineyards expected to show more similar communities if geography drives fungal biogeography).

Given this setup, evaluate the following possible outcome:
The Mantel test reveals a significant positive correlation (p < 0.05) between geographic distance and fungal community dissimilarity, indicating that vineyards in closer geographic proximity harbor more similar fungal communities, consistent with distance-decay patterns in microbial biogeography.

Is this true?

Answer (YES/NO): NO